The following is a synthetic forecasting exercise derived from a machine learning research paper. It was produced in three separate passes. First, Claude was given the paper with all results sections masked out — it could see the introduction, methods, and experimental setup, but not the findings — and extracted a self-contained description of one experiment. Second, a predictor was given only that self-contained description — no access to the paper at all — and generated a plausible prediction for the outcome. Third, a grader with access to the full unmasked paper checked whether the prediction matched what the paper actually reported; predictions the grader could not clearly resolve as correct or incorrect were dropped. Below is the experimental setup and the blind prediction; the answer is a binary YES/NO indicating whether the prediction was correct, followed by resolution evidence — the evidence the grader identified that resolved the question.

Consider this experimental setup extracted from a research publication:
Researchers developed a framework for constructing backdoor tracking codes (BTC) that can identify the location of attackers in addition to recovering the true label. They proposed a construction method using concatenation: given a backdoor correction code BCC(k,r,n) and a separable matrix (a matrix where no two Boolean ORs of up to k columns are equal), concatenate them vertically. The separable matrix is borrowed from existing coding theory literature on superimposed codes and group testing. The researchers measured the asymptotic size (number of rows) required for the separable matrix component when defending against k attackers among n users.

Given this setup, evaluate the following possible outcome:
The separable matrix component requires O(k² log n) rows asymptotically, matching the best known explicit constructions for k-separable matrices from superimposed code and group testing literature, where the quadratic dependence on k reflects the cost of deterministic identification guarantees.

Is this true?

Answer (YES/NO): YES